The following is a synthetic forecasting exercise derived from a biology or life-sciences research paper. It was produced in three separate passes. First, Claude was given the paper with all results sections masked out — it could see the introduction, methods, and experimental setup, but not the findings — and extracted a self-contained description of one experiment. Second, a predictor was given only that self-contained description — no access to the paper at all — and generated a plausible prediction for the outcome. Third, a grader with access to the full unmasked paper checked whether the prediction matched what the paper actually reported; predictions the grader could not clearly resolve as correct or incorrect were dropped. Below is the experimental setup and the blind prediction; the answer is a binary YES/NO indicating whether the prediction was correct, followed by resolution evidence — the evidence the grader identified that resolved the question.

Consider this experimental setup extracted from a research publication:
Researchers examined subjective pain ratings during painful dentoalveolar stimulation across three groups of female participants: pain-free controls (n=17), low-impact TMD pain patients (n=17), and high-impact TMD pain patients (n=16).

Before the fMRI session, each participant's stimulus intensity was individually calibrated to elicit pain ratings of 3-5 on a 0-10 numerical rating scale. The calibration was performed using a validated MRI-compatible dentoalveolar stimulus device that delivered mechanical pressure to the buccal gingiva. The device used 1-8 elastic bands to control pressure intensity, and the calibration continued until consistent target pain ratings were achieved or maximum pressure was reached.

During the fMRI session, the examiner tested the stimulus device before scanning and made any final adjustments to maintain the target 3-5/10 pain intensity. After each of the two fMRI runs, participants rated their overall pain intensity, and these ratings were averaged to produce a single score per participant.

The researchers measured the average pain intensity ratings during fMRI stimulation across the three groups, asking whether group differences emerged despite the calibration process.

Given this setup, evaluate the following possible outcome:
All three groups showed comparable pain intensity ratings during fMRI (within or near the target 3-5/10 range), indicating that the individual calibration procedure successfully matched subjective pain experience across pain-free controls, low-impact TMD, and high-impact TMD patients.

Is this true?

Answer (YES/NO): YES